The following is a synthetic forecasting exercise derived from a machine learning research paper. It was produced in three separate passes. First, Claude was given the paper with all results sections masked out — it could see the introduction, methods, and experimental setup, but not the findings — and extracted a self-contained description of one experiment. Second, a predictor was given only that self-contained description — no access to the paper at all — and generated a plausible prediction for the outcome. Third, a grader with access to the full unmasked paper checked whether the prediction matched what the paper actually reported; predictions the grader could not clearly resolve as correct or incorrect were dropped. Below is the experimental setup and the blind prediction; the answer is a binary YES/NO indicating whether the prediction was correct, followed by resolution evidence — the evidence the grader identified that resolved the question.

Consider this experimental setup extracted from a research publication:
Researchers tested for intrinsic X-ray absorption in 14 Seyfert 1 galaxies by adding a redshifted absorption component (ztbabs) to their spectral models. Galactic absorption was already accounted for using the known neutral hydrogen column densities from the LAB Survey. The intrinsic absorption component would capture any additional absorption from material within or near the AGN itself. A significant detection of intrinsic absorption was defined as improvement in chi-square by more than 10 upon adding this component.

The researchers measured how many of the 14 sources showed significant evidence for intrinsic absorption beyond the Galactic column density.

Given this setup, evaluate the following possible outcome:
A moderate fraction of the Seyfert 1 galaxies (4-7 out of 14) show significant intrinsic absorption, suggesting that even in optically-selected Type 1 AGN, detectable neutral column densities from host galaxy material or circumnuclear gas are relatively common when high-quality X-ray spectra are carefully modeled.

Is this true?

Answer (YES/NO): NO